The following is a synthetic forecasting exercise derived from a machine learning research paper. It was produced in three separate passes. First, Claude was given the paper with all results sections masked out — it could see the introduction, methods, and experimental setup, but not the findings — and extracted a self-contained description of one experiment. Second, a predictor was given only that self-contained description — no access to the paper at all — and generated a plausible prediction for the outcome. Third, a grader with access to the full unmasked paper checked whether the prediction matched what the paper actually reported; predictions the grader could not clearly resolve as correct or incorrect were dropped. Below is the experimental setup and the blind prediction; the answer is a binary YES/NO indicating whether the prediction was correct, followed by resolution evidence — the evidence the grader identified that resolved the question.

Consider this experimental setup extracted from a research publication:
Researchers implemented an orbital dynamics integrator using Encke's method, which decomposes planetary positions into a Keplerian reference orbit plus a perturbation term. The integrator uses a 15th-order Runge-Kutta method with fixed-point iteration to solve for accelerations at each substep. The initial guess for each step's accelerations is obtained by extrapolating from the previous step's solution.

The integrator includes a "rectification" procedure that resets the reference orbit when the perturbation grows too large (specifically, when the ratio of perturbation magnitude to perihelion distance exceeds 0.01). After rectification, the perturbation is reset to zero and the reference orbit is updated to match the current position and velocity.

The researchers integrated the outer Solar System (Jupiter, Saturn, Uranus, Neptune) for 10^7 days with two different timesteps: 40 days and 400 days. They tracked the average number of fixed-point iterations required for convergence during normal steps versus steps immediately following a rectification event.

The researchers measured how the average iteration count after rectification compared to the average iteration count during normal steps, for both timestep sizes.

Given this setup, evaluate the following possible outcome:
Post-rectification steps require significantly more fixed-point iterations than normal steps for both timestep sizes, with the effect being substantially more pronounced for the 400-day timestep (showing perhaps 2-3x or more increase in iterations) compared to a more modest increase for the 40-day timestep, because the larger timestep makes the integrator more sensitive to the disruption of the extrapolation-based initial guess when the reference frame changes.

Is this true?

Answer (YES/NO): NO